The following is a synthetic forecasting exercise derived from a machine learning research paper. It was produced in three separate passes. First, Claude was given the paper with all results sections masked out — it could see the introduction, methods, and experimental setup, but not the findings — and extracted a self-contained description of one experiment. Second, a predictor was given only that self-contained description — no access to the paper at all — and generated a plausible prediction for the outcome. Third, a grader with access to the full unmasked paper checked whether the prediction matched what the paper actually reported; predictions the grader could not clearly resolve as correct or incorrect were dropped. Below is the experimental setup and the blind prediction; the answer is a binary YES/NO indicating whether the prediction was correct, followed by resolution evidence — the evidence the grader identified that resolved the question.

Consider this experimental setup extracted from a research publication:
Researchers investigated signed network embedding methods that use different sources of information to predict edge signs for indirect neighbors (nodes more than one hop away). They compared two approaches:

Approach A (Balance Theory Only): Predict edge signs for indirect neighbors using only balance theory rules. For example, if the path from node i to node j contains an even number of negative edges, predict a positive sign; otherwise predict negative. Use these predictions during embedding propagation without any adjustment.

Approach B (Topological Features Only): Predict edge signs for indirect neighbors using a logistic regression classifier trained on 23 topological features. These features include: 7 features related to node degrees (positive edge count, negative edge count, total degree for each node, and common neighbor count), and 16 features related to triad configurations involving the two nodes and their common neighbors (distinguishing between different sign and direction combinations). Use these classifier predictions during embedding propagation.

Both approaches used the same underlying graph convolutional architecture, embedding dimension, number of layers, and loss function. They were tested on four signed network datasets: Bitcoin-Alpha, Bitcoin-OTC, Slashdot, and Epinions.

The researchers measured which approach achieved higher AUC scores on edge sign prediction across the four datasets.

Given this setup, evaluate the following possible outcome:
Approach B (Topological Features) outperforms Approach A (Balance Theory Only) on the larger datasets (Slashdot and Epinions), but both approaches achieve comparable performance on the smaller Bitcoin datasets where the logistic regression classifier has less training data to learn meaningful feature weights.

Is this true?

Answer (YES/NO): NO